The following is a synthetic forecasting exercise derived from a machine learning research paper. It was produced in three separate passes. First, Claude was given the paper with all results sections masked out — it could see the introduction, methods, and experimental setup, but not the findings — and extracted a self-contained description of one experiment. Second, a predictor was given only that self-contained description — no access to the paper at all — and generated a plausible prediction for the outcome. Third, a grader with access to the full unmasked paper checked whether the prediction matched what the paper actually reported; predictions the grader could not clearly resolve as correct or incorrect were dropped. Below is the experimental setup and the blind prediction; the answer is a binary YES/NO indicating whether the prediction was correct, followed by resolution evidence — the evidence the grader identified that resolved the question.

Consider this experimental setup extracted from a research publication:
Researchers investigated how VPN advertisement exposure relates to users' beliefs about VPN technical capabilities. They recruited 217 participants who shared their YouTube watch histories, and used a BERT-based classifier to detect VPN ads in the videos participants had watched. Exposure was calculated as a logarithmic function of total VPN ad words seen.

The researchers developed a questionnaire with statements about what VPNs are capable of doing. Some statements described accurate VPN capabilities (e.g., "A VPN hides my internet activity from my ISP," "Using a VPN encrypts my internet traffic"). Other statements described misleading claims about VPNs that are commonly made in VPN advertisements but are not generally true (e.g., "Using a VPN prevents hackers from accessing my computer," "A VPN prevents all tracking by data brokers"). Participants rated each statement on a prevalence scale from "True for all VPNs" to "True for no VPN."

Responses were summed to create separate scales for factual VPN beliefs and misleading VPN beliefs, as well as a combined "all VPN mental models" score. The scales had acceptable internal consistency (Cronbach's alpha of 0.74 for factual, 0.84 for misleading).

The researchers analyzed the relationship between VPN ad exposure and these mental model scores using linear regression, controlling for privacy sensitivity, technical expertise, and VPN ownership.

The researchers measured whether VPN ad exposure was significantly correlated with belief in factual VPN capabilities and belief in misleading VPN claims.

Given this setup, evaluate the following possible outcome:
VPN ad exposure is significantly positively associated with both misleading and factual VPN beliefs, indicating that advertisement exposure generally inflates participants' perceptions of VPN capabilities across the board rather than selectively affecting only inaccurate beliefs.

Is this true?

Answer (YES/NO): NO